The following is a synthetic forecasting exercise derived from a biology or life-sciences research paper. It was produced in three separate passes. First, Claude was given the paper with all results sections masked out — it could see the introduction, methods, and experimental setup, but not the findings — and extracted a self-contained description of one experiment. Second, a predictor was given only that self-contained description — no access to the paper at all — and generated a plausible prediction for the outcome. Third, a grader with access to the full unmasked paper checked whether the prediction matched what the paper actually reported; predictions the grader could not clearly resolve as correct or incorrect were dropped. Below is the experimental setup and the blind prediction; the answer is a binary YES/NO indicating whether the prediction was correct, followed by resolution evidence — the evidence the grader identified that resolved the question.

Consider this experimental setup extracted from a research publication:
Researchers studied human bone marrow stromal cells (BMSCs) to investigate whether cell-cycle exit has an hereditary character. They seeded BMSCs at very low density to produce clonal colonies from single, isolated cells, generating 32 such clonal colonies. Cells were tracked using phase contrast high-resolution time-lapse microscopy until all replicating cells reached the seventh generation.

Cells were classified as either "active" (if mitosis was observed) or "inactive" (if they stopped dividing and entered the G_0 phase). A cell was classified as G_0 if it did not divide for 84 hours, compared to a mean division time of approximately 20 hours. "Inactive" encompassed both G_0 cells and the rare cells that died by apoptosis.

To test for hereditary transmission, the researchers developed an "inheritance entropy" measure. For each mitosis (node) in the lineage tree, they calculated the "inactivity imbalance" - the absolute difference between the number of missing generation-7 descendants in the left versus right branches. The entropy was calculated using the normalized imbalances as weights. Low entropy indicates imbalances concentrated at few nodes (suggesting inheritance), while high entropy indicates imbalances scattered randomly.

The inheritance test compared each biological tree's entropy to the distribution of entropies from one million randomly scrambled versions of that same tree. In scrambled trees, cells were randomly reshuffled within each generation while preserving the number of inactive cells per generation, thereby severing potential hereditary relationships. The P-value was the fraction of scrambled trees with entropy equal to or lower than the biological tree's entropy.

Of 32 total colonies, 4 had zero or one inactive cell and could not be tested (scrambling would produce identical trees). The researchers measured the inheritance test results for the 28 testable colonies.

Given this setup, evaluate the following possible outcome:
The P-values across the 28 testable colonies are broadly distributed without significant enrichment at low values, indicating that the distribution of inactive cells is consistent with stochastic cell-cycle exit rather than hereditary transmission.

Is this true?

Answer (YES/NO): NO